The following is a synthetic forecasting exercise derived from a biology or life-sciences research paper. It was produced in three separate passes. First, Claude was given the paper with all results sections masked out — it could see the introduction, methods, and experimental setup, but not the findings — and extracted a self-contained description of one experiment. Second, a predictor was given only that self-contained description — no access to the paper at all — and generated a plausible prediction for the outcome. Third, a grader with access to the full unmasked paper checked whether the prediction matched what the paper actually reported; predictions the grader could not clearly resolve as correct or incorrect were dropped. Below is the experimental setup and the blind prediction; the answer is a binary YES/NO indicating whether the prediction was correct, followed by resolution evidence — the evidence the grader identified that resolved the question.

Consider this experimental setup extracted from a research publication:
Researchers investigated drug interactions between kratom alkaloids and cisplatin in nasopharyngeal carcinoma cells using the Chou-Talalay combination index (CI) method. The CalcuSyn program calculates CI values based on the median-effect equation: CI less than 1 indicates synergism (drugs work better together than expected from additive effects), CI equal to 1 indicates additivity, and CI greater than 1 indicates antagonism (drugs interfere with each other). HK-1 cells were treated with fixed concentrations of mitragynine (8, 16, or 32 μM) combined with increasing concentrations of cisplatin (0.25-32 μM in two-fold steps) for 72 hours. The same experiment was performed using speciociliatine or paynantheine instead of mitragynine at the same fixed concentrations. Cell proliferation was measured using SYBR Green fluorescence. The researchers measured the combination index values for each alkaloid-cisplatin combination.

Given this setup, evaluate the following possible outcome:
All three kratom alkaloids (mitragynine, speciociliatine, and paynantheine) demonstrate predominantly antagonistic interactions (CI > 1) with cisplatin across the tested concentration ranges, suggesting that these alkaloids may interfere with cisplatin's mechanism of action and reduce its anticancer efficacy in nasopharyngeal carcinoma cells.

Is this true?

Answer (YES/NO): NO